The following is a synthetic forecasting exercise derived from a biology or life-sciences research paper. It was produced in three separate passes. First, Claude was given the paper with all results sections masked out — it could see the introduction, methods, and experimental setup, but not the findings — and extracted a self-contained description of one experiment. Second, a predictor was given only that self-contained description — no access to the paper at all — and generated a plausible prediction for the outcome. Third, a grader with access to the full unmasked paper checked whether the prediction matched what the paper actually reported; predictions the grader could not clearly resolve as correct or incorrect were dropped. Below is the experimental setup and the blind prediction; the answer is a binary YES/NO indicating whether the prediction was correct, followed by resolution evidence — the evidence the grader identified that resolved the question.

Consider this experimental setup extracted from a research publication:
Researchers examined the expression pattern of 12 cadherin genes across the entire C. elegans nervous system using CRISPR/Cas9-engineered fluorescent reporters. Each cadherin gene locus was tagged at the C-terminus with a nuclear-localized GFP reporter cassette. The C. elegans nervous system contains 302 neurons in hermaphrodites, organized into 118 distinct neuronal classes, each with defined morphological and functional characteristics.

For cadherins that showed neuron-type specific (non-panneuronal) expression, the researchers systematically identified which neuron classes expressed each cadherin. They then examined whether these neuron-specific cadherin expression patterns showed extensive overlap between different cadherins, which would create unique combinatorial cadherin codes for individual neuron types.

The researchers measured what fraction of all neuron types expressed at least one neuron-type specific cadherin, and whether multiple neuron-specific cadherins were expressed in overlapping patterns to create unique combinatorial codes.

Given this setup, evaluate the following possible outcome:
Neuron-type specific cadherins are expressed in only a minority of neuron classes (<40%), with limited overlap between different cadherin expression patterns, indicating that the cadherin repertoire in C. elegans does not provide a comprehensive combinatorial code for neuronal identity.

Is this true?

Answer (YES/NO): NO